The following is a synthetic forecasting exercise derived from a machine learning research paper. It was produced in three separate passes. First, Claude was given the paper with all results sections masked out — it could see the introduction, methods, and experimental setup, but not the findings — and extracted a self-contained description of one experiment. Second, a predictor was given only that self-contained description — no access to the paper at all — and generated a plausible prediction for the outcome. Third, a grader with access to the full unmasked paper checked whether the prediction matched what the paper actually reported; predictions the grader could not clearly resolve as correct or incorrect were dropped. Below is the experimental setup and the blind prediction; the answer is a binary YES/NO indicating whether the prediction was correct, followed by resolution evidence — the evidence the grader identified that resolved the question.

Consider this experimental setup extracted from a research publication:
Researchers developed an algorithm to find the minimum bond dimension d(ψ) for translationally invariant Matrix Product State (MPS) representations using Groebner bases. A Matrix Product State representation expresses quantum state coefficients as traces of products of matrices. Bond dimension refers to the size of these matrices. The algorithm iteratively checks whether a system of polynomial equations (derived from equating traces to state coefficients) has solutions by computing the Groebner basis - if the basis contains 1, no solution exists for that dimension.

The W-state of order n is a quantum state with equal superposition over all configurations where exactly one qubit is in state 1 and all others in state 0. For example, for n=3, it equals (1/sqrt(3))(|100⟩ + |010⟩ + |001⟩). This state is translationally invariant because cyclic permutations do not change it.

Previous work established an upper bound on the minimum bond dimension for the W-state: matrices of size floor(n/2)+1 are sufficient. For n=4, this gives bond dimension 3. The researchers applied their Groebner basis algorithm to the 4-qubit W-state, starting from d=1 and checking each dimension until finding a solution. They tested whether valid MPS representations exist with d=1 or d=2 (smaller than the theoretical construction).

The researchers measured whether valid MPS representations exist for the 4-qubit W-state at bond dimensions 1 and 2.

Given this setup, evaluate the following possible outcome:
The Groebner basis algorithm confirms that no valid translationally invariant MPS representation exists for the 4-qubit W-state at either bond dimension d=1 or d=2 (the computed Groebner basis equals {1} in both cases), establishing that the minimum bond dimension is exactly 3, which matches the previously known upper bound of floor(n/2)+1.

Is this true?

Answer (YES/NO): YES